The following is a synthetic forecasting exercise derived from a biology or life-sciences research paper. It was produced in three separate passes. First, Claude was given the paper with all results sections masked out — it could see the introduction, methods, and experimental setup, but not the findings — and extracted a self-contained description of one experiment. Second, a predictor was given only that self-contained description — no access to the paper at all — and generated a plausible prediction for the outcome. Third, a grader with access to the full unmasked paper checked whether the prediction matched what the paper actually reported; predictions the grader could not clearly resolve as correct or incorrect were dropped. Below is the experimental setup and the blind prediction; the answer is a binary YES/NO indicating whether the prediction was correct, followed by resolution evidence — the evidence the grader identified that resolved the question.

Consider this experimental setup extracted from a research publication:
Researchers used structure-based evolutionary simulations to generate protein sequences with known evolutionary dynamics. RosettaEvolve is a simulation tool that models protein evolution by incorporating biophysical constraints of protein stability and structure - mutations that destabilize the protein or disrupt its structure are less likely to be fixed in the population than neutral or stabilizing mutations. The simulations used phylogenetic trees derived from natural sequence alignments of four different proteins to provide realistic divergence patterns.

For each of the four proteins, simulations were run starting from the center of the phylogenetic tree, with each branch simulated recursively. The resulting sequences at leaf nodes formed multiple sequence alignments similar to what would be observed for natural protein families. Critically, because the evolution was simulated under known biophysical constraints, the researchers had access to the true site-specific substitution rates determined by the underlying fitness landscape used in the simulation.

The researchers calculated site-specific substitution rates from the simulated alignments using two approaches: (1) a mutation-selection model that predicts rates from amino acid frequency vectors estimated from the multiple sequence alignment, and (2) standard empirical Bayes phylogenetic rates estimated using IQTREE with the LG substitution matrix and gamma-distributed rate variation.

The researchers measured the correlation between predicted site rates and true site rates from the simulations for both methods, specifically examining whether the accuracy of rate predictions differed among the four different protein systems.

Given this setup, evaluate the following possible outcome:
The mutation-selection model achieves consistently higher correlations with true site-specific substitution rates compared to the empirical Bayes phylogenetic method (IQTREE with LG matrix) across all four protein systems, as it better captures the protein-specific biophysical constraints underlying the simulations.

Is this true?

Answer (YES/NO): YES